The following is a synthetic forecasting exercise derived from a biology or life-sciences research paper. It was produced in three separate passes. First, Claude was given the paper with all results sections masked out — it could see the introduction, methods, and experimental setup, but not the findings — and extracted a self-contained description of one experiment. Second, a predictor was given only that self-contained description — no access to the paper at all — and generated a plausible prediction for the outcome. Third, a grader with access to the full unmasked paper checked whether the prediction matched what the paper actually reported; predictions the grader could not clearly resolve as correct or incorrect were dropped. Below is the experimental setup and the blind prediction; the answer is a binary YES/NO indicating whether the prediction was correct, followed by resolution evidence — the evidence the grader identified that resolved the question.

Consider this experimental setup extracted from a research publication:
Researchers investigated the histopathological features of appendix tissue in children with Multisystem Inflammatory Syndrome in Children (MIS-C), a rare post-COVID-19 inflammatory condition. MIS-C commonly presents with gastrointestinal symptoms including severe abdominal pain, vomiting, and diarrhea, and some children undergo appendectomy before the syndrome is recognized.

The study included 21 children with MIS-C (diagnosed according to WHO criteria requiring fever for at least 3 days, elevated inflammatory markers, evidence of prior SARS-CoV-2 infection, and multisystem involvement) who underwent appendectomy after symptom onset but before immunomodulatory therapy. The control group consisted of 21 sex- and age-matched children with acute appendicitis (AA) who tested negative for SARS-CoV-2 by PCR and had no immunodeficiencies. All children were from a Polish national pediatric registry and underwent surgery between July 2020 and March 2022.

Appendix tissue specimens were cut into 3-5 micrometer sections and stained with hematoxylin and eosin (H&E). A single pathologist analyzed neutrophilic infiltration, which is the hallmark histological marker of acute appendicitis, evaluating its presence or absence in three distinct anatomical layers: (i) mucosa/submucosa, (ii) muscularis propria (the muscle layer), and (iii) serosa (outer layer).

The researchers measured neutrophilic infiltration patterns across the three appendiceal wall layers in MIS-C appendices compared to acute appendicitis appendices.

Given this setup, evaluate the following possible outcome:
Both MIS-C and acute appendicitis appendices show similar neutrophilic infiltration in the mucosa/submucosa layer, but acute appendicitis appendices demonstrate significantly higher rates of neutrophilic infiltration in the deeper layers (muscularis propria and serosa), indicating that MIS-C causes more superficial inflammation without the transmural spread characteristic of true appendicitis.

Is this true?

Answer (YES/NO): NO